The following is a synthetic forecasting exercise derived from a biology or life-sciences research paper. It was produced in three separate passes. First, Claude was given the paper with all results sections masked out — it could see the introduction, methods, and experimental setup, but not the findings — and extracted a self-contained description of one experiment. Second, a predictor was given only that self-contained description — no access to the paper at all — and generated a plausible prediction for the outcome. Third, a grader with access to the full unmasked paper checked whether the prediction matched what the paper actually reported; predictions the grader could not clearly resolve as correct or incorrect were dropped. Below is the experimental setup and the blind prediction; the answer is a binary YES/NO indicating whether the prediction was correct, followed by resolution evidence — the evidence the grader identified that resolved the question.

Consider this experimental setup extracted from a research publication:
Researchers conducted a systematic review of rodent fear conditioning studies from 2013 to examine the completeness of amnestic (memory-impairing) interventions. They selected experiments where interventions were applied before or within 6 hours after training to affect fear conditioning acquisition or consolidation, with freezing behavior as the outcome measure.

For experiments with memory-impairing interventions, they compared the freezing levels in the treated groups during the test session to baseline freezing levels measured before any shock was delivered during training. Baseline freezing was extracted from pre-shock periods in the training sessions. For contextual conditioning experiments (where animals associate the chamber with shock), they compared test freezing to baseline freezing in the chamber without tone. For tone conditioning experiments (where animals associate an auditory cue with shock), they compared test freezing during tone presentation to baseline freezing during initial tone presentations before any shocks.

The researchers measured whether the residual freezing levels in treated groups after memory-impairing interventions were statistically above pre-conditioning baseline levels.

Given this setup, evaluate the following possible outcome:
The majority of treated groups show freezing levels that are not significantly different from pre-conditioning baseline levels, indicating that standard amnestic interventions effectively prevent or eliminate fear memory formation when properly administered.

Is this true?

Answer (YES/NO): NO